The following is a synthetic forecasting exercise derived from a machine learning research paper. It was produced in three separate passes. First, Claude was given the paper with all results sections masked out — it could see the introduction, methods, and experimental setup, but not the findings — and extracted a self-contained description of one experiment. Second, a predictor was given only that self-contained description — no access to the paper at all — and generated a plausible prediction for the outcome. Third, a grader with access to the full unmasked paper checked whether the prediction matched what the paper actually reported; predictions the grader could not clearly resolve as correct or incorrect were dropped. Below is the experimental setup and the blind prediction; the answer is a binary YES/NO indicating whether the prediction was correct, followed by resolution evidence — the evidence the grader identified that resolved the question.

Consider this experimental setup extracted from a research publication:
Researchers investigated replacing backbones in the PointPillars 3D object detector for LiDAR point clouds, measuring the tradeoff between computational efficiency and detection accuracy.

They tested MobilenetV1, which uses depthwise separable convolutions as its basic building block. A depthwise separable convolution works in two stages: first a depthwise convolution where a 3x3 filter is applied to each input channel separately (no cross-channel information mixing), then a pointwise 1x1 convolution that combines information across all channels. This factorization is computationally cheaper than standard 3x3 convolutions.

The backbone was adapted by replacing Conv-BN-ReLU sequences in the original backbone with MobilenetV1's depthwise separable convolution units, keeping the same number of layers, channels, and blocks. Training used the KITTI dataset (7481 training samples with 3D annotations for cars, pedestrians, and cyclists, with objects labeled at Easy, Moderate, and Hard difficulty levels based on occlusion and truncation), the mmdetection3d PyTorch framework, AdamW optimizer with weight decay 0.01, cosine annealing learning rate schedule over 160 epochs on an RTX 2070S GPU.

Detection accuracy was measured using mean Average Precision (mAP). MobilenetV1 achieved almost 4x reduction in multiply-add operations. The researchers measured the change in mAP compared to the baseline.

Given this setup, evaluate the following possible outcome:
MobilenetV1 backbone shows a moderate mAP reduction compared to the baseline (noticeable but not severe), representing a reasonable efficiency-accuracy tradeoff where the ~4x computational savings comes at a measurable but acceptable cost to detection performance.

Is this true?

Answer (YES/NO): NO